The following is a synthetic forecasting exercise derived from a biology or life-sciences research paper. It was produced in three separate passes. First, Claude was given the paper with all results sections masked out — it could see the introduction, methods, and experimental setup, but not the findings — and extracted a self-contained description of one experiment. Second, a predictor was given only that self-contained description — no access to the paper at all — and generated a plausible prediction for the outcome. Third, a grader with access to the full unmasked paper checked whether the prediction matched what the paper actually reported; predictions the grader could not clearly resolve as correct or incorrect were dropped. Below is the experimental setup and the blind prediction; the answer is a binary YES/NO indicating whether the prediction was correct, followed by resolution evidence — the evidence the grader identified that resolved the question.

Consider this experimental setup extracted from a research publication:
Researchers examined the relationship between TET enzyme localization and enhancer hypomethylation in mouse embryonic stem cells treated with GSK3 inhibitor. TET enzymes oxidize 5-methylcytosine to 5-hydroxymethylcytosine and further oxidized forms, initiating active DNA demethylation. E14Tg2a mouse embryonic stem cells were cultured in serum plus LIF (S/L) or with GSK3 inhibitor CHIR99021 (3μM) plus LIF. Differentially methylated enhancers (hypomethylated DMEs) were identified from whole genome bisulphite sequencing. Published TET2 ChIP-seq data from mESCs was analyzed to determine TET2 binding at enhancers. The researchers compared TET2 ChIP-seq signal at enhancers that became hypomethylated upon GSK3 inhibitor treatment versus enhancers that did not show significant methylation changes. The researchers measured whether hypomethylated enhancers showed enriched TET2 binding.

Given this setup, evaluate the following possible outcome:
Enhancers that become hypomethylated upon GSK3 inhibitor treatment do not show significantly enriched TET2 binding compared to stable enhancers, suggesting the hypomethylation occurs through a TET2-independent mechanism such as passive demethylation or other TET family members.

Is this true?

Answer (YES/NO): NO